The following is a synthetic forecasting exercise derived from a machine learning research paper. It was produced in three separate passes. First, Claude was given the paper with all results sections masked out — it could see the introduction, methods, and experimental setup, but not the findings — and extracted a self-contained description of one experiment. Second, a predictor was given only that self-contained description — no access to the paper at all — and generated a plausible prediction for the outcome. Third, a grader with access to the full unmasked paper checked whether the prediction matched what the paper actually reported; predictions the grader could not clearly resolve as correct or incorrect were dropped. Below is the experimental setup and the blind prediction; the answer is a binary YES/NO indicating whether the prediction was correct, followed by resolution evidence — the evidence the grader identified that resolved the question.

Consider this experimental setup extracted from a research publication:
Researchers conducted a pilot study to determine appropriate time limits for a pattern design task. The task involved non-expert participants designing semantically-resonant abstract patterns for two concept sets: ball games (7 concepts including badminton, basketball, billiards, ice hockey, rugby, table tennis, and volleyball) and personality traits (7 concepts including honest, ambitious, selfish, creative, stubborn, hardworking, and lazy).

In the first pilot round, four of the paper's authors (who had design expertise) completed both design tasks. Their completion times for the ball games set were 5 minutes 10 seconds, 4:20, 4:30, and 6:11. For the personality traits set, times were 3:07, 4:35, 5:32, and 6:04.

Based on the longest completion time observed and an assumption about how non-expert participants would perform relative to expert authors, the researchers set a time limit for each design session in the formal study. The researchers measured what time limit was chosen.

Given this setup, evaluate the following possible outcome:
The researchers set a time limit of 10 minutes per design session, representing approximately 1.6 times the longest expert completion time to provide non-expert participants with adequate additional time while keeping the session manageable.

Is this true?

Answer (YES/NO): NO